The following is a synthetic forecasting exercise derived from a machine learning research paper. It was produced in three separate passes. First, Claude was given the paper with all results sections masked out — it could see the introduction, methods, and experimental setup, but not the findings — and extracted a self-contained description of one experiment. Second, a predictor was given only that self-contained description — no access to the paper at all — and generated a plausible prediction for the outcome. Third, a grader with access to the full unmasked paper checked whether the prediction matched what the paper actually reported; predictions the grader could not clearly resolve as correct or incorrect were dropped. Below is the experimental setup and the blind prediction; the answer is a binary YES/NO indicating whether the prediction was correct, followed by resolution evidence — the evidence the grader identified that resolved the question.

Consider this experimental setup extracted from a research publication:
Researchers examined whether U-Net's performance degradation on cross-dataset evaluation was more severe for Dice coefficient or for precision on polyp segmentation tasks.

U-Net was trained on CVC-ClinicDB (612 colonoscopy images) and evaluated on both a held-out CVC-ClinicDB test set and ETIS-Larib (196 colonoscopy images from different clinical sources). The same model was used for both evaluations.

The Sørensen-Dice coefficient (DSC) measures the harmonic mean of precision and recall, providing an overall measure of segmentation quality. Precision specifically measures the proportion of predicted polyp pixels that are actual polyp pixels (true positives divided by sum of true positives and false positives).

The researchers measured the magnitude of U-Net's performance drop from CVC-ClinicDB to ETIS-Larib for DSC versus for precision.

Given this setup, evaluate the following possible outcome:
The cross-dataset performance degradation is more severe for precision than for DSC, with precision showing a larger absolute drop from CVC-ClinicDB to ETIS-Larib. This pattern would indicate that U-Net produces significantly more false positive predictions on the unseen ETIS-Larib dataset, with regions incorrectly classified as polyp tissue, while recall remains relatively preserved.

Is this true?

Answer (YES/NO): YES